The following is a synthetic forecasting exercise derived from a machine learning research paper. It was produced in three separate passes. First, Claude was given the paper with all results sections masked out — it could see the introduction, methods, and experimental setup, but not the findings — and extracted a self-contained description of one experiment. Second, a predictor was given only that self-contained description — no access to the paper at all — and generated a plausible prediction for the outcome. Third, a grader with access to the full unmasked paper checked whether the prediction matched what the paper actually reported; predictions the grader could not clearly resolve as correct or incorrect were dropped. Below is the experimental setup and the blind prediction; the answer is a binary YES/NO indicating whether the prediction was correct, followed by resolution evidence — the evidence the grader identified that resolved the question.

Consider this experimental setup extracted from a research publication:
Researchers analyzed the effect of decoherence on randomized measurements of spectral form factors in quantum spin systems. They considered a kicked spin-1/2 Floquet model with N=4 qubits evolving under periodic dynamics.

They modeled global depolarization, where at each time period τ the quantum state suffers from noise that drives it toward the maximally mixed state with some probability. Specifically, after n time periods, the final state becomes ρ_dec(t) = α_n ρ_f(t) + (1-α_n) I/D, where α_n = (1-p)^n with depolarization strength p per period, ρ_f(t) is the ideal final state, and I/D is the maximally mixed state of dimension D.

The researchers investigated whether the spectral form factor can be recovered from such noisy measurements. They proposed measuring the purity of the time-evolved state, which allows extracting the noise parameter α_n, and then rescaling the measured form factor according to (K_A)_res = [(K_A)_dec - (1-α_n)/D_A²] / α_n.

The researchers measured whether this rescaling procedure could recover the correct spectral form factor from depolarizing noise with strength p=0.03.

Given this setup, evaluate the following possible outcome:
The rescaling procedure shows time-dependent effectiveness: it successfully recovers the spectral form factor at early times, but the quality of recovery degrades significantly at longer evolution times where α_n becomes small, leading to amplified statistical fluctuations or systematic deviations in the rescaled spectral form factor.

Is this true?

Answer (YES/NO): NO